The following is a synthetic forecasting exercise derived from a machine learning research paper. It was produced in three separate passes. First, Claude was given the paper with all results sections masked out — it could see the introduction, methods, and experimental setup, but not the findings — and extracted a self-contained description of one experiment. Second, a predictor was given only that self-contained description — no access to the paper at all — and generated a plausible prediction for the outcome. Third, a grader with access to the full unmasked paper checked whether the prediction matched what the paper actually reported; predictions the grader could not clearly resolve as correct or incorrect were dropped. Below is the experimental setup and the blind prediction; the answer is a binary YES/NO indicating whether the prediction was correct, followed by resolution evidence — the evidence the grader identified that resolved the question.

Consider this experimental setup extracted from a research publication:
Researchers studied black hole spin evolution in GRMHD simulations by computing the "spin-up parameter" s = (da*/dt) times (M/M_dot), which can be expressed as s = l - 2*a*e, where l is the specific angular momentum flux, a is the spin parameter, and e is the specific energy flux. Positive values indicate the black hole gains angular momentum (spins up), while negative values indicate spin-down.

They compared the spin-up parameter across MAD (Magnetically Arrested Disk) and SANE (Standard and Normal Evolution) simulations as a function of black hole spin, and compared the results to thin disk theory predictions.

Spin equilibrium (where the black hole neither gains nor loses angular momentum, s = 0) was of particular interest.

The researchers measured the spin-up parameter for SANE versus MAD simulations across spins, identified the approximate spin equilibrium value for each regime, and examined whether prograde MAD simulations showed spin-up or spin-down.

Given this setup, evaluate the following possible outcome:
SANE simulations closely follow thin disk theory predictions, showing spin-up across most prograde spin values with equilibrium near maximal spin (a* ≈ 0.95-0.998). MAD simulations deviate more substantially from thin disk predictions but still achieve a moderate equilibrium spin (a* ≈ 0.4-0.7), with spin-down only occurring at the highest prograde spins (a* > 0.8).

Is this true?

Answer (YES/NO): NO